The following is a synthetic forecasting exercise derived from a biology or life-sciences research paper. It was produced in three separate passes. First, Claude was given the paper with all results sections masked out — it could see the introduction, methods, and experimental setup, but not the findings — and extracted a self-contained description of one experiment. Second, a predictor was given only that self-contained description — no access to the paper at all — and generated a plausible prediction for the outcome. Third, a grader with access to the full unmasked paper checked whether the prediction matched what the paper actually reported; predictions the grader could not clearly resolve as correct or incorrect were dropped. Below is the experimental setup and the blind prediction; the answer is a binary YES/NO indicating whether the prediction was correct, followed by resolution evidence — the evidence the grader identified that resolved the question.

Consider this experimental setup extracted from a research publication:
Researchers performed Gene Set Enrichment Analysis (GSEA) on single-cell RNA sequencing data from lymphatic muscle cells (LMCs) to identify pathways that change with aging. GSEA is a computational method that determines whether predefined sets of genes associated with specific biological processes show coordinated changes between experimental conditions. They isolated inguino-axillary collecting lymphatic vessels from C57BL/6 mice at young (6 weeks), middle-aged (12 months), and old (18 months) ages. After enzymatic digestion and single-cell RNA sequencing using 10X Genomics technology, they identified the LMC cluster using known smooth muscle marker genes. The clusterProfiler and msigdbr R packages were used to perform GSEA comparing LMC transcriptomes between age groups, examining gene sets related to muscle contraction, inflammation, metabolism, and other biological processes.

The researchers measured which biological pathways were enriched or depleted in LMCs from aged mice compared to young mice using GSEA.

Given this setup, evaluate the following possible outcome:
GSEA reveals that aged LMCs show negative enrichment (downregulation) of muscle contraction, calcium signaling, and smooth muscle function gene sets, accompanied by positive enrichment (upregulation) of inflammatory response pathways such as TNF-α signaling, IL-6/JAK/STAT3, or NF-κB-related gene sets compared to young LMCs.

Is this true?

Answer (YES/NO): NO